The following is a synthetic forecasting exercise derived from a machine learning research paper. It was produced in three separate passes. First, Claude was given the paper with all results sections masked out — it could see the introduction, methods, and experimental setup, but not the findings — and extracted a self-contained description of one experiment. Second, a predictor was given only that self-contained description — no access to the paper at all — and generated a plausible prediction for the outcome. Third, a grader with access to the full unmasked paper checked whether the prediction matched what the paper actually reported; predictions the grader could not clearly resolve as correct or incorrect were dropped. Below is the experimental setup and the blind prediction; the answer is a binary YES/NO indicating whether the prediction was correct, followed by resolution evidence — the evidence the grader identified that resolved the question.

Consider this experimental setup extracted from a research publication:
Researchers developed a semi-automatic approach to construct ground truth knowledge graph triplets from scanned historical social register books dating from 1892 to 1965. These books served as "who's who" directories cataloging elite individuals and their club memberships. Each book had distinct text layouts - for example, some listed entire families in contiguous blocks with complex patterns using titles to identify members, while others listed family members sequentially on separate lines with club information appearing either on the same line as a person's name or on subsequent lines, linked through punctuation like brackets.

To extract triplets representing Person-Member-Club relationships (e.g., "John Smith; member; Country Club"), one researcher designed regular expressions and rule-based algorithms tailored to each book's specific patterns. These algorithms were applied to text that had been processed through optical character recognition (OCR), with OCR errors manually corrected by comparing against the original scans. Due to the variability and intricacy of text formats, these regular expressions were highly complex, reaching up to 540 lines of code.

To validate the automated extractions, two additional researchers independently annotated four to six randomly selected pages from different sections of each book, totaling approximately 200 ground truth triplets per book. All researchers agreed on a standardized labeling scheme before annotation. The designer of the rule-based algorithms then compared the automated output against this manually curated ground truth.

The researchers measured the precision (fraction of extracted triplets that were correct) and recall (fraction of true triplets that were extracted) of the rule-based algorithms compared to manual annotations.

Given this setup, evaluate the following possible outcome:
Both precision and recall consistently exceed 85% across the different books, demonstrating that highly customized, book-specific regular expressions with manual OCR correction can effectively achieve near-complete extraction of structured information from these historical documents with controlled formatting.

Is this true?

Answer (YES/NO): YES